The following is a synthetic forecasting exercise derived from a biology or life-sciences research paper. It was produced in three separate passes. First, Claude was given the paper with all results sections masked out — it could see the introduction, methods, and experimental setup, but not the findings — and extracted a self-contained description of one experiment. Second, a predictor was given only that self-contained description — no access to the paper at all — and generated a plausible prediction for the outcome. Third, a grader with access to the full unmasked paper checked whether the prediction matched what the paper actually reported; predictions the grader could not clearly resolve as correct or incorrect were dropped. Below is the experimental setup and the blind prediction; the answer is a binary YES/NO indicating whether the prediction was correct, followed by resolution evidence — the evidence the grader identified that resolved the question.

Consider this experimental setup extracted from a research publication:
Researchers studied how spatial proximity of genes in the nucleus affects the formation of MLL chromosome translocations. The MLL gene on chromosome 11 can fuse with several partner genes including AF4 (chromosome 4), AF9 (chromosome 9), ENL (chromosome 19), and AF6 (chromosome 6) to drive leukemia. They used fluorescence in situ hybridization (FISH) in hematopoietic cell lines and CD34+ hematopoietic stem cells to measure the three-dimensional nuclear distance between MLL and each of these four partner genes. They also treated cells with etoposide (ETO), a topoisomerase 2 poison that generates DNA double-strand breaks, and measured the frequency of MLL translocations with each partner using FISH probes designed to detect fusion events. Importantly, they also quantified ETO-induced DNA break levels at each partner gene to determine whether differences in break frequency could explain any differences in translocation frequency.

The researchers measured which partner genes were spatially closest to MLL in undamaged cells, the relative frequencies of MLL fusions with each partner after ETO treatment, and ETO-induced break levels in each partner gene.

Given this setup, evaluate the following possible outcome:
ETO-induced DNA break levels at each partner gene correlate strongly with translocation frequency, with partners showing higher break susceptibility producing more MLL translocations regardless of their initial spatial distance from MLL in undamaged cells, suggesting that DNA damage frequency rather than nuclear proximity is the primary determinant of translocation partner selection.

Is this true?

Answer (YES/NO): NO